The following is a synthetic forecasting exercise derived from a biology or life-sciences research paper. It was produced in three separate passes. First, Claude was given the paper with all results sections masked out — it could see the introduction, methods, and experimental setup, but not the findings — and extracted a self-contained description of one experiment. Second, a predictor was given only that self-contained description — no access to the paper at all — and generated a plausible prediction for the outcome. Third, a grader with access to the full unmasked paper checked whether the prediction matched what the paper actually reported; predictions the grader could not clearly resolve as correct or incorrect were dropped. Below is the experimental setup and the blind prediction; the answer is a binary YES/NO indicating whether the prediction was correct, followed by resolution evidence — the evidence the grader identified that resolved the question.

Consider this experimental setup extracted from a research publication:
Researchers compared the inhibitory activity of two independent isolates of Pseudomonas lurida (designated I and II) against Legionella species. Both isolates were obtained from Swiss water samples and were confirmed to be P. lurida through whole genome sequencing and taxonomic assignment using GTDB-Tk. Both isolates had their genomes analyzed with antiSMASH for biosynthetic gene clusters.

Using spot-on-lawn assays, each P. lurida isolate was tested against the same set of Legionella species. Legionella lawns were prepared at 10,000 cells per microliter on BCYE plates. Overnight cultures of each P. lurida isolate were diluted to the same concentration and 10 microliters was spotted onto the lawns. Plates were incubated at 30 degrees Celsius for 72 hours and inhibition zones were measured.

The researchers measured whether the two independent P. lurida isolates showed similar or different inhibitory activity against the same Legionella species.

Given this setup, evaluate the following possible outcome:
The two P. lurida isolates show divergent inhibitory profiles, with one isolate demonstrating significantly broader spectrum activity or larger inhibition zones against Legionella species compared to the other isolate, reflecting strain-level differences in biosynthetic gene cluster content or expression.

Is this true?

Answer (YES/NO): NO